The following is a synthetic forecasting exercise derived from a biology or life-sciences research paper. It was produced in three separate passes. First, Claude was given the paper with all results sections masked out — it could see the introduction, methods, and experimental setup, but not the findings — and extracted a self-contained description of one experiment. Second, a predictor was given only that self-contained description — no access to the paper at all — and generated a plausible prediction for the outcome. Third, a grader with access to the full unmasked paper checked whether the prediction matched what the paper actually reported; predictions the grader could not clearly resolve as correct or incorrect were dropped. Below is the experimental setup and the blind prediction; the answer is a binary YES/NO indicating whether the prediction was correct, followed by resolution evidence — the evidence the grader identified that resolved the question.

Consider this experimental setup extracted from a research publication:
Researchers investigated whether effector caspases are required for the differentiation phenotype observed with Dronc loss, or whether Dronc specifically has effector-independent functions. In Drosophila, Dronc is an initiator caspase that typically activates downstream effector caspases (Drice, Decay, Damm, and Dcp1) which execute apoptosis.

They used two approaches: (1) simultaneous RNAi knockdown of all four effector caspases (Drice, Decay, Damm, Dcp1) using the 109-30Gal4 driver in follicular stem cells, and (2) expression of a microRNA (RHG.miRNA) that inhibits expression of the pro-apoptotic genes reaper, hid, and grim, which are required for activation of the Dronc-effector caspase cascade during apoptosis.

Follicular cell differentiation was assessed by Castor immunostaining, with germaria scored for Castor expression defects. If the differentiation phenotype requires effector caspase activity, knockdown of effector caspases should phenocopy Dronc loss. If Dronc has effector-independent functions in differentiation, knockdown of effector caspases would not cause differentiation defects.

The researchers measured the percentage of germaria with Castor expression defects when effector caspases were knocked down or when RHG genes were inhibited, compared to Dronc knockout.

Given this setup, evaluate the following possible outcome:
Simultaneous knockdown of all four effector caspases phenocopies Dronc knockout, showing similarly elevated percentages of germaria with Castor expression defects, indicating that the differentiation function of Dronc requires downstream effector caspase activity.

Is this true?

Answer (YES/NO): NO